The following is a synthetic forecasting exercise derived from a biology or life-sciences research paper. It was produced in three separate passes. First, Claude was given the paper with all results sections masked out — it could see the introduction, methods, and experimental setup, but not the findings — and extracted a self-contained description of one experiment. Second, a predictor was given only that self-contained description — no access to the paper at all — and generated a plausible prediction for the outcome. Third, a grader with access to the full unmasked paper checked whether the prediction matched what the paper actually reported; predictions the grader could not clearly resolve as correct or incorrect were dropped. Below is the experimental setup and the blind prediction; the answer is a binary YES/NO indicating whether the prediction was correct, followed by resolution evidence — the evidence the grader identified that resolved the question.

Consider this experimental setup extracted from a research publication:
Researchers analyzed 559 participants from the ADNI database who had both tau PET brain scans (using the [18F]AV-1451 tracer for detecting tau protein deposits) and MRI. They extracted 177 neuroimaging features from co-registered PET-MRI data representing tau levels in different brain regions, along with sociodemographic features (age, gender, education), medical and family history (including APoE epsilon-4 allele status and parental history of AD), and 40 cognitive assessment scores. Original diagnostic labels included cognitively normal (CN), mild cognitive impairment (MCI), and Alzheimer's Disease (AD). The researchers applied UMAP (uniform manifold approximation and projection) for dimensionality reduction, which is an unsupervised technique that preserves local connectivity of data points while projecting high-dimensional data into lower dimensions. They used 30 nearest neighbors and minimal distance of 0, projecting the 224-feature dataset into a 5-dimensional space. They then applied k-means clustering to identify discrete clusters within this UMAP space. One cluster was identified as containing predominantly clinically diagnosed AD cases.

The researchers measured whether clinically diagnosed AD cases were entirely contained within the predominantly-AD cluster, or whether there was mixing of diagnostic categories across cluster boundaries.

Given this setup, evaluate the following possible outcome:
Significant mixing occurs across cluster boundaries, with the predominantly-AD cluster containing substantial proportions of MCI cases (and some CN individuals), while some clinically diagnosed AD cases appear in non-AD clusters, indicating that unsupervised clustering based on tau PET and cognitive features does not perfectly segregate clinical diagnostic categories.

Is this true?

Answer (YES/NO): YES